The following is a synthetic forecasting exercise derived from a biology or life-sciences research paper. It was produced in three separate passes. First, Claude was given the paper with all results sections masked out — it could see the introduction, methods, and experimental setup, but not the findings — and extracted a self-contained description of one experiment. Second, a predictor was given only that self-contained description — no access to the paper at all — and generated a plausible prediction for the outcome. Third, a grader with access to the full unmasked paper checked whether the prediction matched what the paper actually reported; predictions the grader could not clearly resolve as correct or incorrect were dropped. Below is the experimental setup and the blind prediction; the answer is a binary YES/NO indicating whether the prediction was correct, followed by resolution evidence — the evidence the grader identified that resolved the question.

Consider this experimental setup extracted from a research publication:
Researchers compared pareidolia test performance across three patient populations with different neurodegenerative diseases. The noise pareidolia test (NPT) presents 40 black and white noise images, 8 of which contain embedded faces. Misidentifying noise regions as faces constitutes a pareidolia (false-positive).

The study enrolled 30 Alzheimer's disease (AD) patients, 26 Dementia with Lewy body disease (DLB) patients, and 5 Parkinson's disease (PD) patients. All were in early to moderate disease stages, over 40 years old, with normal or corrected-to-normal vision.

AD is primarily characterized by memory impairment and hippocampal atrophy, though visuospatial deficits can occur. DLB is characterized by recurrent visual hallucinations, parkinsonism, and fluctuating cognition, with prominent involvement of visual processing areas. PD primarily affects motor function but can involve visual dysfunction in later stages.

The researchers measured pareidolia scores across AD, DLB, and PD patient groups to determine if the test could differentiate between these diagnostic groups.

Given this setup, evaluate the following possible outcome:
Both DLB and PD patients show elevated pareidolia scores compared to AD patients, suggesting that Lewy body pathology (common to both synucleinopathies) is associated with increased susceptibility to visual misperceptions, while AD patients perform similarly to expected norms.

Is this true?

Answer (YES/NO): NO